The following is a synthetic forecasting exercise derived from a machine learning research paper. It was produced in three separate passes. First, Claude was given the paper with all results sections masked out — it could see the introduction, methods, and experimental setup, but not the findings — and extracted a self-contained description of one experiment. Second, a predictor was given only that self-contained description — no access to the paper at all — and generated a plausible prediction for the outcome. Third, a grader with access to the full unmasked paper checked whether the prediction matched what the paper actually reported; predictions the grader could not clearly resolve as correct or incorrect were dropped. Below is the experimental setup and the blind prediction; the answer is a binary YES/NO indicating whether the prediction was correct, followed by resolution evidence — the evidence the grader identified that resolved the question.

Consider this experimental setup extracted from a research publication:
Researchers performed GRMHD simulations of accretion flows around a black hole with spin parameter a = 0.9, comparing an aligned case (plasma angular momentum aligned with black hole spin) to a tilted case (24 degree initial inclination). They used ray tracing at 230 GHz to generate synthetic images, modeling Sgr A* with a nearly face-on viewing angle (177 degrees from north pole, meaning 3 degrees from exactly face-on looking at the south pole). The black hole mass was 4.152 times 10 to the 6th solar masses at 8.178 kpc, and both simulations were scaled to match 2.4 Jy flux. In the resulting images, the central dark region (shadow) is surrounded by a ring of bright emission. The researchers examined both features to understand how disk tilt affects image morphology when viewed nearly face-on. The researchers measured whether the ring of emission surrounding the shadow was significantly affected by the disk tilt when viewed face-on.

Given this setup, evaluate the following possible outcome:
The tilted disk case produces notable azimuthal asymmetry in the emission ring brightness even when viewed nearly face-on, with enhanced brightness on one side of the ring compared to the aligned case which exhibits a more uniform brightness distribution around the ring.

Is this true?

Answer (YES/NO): NO